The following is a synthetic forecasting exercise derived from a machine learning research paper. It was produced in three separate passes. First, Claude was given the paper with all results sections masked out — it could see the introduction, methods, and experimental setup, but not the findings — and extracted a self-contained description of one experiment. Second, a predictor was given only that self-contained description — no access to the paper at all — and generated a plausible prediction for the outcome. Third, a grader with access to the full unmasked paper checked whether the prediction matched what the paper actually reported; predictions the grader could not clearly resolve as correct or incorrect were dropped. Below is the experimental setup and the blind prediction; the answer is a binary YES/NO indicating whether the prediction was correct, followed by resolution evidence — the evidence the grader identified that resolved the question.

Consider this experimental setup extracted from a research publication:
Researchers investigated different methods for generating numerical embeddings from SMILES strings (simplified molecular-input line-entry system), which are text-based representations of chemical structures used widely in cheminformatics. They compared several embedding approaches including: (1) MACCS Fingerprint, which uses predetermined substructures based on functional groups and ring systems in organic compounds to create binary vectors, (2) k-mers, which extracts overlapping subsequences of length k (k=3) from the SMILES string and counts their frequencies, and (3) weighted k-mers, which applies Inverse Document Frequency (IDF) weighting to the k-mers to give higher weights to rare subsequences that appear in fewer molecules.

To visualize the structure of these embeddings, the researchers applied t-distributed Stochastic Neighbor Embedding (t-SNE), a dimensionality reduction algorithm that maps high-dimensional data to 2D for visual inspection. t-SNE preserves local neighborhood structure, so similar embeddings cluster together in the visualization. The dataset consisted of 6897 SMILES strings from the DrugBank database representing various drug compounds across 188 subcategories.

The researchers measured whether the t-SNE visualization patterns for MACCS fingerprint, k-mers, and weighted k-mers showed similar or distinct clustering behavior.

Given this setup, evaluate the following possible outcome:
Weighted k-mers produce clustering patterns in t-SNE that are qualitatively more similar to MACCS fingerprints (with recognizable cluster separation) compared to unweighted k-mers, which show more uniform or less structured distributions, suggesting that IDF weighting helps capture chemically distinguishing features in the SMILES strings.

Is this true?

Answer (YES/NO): NO